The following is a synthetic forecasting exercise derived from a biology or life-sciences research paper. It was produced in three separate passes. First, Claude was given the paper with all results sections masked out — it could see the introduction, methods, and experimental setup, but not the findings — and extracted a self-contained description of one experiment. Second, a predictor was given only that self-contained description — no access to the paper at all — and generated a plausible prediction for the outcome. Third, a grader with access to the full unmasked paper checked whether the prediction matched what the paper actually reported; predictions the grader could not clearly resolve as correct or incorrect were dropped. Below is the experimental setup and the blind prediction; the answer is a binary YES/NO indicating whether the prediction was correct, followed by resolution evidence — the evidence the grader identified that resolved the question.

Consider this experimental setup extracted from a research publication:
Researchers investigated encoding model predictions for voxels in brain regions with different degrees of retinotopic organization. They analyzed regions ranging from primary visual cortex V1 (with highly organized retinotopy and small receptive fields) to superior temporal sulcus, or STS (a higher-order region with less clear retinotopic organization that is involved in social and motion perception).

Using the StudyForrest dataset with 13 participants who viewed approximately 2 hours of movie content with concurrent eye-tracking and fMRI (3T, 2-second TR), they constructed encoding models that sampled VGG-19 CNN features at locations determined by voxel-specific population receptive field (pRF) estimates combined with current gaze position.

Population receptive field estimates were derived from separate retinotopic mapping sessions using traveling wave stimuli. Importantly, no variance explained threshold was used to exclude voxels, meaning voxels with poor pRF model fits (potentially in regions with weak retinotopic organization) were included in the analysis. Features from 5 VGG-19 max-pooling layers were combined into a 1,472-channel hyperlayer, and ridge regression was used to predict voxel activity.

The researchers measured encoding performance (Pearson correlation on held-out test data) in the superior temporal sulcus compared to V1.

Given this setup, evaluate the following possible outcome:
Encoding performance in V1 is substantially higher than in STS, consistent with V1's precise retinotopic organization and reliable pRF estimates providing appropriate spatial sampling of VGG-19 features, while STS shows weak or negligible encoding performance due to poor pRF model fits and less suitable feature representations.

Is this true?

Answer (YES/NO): YES